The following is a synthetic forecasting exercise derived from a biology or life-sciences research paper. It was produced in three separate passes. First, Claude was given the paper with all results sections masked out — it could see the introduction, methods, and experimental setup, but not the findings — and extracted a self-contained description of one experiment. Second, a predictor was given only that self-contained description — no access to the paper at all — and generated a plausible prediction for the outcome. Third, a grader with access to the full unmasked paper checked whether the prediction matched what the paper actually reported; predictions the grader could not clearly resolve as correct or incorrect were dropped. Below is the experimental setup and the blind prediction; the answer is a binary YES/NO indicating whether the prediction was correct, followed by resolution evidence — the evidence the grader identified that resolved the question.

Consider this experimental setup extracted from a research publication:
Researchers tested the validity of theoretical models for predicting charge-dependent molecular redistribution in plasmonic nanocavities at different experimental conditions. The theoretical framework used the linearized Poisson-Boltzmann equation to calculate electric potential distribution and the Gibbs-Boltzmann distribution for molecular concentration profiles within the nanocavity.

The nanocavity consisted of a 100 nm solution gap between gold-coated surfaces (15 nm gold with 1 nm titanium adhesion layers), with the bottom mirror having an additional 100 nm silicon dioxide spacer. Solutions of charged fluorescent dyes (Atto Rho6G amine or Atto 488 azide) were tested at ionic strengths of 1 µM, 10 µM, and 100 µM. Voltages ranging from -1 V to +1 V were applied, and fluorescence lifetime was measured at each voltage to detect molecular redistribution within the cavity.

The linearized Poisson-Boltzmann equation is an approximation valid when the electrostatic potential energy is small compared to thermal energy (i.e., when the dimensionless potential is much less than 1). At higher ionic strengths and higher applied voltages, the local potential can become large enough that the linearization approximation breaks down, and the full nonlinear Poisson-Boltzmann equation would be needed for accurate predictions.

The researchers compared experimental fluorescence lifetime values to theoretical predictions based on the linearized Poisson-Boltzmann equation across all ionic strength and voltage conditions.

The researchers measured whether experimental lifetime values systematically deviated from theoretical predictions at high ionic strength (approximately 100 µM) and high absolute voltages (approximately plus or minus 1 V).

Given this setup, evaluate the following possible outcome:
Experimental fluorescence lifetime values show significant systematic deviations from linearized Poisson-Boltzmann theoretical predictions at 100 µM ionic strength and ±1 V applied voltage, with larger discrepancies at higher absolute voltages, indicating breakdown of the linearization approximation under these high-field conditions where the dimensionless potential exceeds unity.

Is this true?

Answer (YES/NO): YES